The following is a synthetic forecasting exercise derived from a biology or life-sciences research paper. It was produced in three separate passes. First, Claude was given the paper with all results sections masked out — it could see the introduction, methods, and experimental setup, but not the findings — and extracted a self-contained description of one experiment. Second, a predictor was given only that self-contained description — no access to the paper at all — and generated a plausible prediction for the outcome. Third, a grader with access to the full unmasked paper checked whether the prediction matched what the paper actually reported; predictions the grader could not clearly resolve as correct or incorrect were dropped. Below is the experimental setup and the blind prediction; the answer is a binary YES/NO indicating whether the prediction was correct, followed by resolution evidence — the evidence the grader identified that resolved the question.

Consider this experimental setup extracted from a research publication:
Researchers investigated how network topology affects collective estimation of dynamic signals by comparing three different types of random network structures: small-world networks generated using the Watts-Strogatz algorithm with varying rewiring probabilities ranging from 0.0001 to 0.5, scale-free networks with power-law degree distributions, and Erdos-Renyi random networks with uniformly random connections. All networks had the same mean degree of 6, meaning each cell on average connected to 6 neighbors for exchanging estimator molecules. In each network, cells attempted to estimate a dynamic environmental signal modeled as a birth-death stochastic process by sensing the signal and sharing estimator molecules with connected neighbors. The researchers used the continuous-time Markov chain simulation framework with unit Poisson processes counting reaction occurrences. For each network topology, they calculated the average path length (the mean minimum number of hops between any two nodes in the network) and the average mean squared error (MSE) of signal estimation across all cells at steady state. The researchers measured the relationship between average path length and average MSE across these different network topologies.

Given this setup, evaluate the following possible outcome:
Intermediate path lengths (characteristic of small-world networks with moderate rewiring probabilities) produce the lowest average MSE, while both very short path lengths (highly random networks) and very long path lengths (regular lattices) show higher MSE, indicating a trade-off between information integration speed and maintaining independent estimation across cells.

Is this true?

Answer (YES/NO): NO